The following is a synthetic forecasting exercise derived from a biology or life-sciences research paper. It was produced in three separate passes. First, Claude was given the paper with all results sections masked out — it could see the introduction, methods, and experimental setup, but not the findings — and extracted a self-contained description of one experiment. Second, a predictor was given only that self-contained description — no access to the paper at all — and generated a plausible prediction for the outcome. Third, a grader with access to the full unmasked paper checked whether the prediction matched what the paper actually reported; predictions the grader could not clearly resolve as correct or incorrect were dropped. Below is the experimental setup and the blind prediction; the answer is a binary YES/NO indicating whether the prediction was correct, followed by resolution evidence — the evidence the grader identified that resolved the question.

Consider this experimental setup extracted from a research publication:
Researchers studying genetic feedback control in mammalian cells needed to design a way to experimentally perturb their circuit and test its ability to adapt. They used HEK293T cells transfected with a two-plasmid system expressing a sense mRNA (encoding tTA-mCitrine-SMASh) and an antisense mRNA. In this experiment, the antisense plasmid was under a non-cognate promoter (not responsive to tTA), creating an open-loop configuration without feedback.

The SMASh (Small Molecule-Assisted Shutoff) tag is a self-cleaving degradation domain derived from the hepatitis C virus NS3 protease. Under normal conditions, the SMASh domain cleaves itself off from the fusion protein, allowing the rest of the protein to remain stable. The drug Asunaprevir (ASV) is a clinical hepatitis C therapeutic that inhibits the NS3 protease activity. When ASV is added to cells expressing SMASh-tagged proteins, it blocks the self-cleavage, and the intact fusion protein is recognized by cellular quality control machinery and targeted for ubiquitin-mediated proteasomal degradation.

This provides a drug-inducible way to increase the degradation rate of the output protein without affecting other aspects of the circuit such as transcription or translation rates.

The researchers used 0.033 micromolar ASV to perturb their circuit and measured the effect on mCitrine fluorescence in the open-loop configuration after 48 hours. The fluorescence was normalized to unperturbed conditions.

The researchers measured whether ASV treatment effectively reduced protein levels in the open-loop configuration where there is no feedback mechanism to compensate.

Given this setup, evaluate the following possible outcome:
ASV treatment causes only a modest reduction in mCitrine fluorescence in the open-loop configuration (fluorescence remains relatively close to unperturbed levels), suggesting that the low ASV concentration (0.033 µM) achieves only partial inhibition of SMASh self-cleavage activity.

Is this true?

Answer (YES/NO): NO